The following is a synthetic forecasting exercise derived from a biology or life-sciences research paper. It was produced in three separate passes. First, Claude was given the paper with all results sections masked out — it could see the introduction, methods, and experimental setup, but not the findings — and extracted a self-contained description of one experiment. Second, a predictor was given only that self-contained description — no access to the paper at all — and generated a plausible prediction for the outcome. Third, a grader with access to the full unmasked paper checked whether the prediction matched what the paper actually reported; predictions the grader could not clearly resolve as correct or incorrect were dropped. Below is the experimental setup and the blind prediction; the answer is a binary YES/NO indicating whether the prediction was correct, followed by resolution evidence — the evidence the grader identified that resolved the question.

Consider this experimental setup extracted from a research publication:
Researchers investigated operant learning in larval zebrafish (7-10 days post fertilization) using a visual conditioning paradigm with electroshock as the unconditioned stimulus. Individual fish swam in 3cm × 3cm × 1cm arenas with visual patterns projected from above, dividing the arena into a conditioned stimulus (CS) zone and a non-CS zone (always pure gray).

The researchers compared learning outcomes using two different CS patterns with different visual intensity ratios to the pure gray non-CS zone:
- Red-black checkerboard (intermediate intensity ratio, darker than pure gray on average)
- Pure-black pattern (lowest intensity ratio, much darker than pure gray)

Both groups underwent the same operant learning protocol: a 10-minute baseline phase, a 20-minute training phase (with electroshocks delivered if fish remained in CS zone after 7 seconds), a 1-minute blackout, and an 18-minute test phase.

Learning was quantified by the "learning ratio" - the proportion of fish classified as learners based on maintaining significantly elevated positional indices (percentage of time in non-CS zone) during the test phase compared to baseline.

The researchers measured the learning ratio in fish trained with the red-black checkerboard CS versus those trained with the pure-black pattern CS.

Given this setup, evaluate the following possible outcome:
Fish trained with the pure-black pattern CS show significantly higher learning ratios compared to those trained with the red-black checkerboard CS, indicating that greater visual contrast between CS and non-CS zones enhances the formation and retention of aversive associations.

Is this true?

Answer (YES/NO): YES